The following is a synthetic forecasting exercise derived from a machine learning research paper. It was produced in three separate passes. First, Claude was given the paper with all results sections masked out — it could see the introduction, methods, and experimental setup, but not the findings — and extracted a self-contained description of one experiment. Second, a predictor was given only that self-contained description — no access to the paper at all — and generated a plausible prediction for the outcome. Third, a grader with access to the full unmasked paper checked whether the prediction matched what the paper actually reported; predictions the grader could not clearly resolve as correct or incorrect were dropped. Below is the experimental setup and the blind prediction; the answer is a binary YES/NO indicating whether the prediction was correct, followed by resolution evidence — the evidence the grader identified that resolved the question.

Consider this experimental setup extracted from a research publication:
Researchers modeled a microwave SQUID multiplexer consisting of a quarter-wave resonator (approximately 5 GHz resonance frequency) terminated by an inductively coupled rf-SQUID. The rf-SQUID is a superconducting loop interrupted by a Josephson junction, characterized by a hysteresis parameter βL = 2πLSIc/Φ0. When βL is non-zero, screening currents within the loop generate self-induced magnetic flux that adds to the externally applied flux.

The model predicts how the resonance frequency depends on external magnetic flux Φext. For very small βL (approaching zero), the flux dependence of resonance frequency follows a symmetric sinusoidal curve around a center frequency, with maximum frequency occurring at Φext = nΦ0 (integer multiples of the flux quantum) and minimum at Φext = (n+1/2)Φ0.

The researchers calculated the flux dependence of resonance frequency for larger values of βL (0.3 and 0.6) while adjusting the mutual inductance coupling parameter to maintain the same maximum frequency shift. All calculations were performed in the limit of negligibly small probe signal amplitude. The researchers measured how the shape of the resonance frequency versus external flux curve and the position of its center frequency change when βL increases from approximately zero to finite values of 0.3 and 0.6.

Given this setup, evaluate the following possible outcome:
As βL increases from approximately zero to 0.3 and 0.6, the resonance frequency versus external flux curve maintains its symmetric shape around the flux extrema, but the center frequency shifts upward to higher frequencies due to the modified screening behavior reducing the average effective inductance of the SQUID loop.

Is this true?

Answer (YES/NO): NO